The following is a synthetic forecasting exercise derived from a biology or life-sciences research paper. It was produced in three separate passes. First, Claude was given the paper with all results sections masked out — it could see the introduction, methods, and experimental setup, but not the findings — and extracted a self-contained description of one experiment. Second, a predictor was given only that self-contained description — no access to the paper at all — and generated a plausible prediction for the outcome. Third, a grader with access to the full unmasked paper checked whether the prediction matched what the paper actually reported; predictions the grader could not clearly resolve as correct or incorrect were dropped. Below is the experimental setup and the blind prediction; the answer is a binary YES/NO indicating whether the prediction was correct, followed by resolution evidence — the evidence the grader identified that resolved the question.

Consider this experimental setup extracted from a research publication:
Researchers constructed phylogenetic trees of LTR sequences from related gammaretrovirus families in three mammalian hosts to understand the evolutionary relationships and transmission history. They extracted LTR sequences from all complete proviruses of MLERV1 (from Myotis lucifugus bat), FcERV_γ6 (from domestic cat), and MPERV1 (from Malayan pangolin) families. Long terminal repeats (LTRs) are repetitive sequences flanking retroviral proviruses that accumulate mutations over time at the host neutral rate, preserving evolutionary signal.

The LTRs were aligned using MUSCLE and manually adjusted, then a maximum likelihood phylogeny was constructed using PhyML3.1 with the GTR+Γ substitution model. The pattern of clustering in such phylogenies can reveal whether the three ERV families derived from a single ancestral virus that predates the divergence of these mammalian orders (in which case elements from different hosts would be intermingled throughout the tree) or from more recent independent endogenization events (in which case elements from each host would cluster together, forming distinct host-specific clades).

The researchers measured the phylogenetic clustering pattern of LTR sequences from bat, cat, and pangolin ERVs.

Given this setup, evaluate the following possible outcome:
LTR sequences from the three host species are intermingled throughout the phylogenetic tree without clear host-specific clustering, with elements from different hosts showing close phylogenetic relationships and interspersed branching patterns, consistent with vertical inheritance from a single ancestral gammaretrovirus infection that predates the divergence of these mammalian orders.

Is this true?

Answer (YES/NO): NO